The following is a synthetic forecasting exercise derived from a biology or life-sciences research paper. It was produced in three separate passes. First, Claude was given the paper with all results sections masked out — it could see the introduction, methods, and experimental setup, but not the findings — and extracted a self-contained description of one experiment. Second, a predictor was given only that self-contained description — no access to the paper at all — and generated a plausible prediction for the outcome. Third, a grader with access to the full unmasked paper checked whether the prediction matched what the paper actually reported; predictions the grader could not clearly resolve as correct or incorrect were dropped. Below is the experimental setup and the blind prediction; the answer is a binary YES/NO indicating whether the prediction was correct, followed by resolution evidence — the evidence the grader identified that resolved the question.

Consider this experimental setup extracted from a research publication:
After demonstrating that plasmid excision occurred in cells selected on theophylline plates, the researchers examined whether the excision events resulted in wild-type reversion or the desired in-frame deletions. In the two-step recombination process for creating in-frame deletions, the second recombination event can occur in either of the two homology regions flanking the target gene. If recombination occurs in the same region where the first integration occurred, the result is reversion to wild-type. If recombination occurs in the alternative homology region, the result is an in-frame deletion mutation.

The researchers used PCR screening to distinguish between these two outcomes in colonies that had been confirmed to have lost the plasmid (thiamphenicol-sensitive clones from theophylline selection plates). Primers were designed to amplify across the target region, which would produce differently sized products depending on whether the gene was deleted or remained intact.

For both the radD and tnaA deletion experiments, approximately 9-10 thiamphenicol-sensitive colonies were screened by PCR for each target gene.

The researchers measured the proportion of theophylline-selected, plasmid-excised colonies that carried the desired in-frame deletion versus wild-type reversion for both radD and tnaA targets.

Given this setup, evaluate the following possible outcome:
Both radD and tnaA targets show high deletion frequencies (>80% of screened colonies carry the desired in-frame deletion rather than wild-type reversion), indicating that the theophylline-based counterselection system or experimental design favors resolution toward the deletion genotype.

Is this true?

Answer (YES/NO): NO